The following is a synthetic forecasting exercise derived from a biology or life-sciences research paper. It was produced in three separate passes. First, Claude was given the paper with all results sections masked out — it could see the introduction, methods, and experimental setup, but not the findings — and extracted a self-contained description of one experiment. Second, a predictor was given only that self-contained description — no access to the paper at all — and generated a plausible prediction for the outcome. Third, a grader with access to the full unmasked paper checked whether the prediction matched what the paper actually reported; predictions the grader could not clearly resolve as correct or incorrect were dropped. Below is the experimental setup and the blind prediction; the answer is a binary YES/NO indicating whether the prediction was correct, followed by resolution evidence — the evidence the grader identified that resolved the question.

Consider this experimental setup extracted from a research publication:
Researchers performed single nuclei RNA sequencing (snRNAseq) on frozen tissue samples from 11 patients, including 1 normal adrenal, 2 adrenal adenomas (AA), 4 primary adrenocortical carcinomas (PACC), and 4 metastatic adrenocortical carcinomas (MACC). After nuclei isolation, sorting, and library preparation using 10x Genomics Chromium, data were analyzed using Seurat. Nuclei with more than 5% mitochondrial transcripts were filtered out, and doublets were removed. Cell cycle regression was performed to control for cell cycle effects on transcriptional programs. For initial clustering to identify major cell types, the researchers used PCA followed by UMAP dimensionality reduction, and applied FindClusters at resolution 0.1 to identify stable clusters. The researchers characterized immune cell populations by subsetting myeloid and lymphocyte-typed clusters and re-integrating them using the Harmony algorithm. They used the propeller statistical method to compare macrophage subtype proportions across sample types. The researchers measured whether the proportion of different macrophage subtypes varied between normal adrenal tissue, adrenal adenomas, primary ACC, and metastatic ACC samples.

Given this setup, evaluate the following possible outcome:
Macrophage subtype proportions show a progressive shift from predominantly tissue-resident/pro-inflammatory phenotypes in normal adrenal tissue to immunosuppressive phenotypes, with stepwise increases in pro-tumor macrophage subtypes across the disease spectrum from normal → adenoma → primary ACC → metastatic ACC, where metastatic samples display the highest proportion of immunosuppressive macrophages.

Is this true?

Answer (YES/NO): NO